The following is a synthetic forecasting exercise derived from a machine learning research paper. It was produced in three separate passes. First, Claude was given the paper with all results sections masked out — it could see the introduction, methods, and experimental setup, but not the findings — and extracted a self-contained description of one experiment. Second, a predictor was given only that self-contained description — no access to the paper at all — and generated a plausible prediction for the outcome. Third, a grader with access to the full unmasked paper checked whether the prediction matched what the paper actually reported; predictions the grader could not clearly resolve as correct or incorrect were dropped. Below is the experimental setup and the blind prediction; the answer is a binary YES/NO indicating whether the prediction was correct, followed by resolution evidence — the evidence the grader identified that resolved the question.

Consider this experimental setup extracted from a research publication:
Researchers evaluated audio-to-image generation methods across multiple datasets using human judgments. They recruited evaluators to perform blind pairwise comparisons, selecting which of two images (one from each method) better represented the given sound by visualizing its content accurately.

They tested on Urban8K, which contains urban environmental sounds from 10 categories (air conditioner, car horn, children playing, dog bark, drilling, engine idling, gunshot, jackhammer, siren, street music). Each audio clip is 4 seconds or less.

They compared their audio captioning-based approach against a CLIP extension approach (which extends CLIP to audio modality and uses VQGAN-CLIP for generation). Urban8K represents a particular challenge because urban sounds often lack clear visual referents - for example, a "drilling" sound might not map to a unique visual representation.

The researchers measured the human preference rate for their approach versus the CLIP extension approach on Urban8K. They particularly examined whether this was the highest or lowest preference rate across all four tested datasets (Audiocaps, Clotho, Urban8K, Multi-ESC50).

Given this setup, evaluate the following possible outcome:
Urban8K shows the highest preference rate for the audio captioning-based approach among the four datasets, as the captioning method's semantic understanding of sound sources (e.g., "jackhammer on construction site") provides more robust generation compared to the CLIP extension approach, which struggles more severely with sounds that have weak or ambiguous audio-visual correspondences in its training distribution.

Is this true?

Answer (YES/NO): NO